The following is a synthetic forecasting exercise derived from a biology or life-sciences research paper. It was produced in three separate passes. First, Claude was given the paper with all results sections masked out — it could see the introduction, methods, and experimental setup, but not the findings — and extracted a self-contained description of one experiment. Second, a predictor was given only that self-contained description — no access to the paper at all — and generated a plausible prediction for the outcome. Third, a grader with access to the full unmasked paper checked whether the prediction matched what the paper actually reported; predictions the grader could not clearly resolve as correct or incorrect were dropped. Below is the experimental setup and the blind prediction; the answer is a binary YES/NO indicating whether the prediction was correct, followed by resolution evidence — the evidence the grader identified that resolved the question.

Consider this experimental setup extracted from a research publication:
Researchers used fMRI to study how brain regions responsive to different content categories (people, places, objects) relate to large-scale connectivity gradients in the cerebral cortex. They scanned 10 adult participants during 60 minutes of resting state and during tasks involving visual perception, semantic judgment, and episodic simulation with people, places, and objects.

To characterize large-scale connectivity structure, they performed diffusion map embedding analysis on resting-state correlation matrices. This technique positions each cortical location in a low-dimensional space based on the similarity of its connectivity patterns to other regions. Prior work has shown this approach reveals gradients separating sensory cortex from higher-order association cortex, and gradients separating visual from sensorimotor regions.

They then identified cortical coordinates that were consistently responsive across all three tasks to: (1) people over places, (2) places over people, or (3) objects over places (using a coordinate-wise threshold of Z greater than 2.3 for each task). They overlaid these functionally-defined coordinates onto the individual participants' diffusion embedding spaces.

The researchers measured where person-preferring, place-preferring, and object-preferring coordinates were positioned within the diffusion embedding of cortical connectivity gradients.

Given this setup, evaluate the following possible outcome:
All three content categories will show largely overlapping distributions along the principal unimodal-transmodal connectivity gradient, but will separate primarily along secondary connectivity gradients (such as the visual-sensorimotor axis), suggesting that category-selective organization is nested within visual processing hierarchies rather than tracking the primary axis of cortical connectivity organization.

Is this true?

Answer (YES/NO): NO